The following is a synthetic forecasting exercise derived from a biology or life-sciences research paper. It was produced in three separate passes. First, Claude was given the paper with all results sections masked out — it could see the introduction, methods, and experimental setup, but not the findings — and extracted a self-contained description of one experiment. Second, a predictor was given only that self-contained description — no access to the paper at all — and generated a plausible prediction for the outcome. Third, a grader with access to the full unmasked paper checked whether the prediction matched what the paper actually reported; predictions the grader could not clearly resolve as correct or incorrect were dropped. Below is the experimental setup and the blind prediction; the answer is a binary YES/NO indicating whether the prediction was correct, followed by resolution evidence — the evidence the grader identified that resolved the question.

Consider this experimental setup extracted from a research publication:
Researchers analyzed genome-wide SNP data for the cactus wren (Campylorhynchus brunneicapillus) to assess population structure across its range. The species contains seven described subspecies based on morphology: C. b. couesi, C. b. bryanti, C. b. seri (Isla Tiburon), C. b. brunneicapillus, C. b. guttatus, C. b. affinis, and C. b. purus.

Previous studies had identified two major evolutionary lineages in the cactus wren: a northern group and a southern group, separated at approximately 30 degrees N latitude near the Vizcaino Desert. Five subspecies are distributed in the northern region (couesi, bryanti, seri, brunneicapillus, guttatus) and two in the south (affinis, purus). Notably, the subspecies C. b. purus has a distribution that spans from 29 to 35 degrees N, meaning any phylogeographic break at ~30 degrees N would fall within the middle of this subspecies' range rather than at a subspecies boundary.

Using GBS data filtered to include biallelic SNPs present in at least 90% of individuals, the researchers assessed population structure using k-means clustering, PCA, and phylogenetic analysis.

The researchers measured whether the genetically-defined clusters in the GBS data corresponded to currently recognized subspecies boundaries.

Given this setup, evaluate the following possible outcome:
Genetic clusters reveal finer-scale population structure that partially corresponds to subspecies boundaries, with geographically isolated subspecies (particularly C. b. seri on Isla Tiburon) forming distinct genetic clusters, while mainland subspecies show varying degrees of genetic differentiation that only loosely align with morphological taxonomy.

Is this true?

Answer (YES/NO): NO